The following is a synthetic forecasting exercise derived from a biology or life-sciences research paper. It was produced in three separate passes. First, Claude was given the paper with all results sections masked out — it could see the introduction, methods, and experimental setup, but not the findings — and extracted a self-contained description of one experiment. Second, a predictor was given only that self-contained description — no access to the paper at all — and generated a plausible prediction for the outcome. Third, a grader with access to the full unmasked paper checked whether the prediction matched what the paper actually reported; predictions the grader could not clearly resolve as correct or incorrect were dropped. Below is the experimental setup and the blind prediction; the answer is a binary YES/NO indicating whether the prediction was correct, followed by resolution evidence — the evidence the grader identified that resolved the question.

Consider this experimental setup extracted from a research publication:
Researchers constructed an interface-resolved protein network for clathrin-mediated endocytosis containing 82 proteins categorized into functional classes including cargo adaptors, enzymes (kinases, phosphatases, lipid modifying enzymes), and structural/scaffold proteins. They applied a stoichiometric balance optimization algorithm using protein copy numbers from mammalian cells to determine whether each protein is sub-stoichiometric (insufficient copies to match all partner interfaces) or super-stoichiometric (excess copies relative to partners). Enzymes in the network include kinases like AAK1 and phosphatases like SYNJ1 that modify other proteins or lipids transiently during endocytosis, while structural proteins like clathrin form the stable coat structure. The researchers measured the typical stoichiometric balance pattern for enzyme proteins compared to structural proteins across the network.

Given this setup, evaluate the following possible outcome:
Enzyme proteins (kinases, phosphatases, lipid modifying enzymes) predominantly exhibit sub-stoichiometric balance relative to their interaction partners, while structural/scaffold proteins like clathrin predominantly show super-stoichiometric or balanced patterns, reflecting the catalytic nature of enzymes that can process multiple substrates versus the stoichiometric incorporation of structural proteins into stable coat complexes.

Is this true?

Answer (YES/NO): YES